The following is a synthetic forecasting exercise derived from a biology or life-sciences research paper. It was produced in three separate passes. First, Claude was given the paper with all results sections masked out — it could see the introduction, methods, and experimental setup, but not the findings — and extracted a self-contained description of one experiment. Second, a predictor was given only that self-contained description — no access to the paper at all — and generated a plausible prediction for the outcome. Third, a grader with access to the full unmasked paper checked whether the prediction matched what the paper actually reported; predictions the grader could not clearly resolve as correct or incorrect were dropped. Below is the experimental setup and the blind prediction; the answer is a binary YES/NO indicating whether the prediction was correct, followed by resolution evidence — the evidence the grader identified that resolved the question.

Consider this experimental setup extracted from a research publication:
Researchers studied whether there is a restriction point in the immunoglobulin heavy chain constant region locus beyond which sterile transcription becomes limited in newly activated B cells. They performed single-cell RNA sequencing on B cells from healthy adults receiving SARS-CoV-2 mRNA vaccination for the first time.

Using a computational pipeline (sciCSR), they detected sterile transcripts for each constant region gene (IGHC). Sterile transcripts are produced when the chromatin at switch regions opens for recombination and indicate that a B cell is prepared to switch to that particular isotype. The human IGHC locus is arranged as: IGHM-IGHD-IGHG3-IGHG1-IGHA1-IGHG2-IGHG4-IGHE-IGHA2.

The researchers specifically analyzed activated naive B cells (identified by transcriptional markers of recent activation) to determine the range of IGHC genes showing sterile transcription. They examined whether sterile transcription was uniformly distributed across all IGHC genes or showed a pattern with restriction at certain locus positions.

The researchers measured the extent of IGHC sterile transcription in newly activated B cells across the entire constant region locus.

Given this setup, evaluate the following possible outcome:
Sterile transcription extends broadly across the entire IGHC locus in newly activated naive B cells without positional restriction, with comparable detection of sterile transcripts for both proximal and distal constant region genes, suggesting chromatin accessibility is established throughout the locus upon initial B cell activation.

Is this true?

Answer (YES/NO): NO